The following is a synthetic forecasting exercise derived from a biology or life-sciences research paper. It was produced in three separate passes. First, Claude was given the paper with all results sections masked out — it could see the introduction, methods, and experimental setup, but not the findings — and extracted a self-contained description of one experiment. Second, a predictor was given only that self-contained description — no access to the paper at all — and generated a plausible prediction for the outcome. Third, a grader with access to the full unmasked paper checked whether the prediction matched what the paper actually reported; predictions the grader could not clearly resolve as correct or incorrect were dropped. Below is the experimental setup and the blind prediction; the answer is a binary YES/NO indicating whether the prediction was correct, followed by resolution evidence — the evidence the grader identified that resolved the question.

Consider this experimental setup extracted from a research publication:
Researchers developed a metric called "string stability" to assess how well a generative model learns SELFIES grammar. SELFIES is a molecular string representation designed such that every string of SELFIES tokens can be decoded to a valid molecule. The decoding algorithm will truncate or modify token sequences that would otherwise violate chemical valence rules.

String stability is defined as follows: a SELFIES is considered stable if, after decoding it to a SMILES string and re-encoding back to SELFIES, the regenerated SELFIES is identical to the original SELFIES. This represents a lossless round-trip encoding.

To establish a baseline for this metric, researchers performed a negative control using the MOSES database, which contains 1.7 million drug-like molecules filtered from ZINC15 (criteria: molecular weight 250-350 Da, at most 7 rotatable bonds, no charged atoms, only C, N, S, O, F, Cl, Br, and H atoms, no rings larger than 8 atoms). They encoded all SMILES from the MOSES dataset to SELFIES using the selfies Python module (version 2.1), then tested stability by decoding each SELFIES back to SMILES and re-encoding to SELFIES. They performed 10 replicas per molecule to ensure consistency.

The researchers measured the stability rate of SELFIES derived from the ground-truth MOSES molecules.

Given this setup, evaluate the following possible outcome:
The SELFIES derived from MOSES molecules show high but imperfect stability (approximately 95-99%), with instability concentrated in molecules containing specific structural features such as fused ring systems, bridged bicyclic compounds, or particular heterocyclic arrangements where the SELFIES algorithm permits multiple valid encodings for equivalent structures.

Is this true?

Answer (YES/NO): NO